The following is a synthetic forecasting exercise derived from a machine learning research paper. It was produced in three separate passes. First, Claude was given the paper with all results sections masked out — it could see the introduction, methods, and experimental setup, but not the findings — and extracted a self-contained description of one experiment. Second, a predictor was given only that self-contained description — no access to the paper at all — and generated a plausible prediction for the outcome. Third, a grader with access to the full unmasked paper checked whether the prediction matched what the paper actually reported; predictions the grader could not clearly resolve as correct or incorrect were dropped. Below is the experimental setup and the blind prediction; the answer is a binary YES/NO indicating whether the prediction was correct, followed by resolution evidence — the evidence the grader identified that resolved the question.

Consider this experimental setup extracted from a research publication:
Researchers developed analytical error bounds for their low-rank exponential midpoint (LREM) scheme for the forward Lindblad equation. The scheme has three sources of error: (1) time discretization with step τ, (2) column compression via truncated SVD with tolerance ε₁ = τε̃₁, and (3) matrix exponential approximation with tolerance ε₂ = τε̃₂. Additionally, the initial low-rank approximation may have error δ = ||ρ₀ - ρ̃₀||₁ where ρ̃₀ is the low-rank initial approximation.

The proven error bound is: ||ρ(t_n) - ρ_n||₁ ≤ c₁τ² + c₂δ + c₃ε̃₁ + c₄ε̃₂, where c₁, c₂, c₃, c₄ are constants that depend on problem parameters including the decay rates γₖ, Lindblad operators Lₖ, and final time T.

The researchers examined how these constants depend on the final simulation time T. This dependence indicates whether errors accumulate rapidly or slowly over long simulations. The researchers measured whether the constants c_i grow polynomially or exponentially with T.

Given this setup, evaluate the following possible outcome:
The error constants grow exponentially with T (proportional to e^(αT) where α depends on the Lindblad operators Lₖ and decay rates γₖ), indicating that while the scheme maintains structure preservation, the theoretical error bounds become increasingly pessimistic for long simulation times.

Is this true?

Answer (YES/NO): YES